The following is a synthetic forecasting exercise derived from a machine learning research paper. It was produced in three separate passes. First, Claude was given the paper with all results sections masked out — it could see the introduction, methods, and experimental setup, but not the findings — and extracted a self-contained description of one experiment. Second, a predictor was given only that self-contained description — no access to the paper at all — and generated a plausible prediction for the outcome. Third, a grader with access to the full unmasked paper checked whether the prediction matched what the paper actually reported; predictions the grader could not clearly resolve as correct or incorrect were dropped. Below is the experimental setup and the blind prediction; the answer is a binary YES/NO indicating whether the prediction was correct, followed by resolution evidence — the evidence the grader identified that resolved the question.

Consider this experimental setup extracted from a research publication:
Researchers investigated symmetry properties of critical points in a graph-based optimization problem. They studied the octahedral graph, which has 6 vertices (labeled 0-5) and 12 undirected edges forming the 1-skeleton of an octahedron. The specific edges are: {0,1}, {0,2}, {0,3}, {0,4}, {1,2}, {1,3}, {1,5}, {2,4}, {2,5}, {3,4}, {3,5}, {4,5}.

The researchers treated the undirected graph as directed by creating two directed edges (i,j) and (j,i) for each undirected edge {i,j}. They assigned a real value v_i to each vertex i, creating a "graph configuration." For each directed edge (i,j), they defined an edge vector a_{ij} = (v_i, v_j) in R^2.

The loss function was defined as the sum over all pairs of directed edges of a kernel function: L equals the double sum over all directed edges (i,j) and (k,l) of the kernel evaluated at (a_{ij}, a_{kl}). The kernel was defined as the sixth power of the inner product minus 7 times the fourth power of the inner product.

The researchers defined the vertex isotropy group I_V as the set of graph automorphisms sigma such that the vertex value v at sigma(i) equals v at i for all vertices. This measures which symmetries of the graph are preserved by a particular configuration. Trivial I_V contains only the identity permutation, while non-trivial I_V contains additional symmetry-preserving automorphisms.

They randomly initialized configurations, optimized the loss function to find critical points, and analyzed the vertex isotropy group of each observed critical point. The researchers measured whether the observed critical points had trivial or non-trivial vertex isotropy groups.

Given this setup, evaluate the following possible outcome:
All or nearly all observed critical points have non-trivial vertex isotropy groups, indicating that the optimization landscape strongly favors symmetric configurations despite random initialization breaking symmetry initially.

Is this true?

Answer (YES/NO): YES